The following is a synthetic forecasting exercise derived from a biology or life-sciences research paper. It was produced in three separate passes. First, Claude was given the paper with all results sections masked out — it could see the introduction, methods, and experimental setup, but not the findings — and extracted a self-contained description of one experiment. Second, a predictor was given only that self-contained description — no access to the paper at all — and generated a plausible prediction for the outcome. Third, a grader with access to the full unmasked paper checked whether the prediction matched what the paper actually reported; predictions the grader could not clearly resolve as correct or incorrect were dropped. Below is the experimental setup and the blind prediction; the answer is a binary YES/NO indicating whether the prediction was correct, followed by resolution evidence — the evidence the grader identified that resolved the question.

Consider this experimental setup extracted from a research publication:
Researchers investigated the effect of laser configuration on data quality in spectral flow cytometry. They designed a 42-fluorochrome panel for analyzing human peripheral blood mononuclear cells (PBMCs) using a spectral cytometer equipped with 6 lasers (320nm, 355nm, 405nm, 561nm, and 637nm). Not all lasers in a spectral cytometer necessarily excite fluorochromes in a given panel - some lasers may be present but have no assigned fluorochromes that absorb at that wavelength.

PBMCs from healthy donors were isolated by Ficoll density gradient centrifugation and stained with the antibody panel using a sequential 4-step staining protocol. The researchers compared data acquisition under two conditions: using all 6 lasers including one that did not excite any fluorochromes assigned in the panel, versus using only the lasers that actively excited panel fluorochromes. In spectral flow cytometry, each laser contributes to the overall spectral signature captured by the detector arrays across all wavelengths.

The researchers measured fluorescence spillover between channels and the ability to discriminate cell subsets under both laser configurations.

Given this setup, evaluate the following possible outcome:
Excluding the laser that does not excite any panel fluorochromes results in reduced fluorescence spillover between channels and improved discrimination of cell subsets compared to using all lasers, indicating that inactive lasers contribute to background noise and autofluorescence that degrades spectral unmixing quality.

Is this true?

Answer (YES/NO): NO